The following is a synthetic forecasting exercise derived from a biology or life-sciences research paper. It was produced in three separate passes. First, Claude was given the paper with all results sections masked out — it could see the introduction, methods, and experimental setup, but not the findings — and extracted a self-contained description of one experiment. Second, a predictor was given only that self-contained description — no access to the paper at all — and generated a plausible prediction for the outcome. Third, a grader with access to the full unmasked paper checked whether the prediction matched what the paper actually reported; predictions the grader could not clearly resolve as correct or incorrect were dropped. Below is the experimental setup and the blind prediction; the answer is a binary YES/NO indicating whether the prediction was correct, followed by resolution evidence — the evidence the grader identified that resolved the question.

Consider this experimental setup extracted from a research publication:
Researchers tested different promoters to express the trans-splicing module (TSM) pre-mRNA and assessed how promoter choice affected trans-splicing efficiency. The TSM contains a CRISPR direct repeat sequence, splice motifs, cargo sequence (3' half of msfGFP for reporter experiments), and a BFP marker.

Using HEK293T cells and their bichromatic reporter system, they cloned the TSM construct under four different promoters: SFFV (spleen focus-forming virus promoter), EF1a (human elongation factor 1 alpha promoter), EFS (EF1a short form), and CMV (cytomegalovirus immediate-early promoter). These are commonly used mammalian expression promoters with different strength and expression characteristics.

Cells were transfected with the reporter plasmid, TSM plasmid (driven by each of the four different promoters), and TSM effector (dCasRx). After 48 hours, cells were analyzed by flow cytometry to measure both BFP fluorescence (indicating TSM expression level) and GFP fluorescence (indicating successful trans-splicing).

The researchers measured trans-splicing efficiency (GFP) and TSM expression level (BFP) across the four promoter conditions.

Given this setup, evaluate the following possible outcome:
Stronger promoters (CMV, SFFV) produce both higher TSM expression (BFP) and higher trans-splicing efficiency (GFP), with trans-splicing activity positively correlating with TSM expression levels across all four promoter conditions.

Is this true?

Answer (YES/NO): NO